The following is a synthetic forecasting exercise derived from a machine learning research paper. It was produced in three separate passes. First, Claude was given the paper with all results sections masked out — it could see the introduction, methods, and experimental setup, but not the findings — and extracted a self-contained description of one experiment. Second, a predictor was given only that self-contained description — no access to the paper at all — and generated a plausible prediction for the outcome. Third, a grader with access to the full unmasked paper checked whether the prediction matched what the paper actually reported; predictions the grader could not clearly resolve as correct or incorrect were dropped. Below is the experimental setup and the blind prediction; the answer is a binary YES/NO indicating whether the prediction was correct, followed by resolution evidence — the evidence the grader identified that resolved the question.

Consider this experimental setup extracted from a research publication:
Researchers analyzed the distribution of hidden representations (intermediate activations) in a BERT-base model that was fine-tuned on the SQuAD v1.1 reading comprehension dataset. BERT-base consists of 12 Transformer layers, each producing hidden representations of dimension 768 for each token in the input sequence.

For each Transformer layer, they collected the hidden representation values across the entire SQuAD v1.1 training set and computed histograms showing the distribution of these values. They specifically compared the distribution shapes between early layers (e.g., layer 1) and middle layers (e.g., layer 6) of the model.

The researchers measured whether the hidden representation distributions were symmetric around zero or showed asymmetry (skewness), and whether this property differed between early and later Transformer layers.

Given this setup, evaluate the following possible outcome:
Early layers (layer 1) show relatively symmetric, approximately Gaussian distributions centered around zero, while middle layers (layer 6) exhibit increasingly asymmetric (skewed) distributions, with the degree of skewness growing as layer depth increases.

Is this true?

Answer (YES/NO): NO